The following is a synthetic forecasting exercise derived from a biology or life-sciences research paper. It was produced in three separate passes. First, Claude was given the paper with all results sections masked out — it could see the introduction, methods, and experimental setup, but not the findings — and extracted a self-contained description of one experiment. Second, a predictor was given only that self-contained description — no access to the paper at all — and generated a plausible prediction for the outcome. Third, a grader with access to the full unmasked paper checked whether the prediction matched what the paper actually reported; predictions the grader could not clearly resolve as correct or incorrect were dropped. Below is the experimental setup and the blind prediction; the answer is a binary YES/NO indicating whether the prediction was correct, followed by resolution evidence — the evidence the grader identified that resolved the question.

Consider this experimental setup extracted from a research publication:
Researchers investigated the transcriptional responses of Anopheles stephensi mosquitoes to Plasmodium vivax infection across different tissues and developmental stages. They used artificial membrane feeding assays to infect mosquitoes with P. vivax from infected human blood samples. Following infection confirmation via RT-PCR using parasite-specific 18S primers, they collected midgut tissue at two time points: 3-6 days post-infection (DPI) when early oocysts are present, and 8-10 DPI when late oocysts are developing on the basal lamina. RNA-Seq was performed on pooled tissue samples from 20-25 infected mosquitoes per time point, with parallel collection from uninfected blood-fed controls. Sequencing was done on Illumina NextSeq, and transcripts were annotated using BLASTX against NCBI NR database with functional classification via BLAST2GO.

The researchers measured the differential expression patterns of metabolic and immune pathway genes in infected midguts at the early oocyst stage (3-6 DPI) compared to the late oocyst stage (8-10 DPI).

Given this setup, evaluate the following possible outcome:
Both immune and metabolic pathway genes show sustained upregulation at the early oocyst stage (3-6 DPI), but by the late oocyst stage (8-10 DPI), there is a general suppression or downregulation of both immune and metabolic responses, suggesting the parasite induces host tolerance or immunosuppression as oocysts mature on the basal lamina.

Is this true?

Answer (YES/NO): NO